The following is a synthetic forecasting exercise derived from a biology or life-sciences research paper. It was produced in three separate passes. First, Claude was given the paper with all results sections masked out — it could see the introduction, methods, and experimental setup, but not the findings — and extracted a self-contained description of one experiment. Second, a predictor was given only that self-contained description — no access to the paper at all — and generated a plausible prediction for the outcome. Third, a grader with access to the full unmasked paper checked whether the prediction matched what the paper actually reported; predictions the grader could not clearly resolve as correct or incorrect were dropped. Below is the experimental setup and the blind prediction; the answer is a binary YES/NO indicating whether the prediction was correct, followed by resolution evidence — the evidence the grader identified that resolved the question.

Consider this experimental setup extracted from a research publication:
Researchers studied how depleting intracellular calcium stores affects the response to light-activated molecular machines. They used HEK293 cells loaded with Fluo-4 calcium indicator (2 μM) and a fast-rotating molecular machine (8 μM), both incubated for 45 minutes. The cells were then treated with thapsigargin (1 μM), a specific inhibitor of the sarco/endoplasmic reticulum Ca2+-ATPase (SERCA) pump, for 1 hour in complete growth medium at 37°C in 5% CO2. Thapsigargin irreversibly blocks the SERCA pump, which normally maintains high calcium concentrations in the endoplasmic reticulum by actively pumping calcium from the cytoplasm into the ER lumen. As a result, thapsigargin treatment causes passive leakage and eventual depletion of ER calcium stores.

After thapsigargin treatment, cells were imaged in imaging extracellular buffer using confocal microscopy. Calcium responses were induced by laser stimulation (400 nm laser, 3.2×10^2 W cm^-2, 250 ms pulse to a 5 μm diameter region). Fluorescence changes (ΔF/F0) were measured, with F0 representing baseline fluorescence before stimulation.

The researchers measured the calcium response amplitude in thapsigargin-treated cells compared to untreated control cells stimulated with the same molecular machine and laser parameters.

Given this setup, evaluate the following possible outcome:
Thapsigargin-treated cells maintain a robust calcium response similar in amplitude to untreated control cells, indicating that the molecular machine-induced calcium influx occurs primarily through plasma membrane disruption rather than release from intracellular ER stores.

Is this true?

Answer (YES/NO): NO